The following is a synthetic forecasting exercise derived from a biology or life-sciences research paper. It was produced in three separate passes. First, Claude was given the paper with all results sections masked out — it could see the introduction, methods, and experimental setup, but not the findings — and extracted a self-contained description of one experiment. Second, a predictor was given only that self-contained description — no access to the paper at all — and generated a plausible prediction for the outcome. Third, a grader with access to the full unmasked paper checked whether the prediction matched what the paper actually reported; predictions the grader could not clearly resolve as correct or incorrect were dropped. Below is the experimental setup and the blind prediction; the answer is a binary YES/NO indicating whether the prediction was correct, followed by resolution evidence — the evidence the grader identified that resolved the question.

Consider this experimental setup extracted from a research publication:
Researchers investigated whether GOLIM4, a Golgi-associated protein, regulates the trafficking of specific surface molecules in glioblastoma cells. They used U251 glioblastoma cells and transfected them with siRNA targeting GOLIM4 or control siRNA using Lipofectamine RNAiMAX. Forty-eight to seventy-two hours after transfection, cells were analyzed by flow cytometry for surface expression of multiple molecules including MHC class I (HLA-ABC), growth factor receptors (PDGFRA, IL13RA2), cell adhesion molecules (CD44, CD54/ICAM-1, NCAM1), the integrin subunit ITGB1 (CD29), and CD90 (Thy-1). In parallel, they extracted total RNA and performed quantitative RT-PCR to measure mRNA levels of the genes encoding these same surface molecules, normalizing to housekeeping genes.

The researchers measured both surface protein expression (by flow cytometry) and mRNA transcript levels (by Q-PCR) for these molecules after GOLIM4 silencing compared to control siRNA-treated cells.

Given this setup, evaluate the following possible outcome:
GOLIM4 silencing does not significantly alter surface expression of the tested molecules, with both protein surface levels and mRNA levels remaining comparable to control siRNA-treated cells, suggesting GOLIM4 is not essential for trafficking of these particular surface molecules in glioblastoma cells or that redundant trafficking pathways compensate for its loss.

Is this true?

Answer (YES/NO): NO